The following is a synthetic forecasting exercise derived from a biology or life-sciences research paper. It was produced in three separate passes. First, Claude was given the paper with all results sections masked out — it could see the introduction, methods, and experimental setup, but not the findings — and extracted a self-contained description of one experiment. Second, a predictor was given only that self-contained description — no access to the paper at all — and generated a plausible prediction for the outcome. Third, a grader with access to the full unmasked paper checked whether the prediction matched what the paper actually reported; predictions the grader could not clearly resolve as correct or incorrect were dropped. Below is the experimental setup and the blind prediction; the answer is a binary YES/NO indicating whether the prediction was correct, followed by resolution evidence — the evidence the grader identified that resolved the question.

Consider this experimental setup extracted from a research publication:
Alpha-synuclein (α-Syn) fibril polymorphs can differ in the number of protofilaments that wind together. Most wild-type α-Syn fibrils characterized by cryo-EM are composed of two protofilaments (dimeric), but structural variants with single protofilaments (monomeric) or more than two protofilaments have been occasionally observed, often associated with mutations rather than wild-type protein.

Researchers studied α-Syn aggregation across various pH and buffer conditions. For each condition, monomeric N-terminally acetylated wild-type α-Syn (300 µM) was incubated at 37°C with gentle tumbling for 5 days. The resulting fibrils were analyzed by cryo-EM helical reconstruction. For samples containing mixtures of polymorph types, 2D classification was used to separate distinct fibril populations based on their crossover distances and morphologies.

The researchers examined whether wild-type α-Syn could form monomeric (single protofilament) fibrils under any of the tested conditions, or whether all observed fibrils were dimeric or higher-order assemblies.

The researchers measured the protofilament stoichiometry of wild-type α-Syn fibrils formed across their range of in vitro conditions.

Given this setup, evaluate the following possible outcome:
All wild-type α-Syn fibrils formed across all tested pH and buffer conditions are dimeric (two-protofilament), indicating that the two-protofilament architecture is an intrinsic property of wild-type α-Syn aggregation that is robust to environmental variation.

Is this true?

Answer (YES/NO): NO